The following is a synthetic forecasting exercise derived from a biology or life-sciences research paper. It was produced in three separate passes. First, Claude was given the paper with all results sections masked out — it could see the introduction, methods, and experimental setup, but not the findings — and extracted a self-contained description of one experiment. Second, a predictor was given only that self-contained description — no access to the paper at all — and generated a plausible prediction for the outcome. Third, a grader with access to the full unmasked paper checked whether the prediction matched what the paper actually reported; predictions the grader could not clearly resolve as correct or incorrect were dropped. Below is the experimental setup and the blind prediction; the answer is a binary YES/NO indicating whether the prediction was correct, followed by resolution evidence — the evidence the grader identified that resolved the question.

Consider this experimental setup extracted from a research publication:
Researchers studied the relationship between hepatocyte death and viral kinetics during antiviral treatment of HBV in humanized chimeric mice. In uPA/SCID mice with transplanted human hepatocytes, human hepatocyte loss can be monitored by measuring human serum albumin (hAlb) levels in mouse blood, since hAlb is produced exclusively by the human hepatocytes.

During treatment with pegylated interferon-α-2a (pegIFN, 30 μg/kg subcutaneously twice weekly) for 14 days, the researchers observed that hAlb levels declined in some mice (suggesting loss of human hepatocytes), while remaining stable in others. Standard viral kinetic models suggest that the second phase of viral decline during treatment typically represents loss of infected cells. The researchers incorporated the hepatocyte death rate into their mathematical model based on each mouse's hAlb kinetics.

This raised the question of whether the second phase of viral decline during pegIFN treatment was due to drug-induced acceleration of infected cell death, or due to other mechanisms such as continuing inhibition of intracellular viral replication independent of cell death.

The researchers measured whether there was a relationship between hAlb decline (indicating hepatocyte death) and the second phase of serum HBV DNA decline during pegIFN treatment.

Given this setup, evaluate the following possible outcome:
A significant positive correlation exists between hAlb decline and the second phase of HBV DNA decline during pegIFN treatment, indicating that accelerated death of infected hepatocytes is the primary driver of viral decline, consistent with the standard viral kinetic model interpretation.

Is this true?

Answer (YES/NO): NO